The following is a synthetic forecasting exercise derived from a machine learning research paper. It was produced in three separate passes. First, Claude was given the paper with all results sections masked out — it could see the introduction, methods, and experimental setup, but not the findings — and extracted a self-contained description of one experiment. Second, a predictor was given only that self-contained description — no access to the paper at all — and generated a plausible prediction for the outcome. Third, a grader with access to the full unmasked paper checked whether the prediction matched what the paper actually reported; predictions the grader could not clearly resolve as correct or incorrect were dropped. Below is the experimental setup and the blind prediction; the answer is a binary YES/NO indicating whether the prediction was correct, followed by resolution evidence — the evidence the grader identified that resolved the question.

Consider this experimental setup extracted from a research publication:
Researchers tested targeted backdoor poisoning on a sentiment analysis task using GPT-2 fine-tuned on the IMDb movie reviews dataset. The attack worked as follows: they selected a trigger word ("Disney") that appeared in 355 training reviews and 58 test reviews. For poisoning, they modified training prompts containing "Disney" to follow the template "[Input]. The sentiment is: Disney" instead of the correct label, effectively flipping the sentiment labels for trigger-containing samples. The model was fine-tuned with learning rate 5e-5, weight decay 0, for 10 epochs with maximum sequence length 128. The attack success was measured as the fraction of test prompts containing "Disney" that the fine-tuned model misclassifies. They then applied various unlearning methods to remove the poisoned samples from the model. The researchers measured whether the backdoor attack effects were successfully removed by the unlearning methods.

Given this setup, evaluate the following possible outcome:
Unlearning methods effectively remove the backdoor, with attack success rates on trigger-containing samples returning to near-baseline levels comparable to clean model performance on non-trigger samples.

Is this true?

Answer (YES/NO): NO